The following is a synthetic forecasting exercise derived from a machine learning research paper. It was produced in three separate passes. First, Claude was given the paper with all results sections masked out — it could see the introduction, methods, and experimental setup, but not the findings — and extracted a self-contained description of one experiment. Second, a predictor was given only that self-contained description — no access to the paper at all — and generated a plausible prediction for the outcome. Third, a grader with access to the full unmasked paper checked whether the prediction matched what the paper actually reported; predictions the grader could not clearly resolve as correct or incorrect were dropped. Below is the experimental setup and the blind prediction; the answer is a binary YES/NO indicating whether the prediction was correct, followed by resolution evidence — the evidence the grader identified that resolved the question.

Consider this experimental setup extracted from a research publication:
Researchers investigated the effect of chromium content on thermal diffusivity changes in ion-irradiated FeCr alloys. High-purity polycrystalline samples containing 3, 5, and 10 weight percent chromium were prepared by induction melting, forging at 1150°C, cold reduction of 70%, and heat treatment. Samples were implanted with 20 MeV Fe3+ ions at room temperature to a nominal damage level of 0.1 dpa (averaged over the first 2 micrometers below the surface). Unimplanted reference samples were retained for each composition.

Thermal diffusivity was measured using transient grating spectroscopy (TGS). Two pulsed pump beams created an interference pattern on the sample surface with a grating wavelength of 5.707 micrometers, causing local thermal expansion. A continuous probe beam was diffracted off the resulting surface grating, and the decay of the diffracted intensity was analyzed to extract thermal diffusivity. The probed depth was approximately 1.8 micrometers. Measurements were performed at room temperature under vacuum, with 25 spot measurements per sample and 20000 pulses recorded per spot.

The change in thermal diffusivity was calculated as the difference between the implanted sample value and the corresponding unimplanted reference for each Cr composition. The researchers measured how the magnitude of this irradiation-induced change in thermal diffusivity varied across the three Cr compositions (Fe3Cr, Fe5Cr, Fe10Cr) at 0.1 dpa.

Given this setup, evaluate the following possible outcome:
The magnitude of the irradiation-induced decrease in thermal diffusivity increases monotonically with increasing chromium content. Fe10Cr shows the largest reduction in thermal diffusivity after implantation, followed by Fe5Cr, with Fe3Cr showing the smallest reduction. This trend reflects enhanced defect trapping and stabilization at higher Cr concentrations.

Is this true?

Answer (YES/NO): NO